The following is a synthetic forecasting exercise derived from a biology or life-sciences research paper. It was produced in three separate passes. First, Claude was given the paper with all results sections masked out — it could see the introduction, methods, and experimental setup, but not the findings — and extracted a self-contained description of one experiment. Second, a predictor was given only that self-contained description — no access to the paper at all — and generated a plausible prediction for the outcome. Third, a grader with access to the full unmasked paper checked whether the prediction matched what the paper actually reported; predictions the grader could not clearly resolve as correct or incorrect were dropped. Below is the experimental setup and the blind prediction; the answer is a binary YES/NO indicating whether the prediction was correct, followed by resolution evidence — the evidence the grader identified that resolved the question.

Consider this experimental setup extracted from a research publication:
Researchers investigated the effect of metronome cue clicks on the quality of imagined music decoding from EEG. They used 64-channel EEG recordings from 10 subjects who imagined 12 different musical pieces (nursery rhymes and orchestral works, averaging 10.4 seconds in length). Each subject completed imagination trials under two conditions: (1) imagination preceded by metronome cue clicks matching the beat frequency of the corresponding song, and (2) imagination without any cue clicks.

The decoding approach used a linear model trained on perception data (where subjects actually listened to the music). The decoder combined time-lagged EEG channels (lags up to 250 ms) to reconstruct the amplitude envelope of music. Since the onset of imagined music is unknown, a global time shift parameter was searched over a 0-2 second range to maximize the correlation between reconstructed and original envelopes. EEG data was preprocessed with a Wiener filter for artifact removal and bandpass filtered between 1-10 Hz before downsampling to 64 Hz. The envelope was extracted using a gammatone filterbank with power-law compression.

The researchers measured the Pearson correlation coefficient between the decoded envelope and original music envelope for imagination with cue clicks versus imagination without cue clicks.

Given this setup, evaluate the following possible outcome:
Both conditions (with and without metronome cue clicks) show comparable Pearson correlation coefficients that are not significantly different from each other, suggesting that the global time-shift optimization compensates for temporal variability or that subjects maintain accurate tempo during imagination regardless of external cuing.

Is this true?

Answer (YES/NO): YES